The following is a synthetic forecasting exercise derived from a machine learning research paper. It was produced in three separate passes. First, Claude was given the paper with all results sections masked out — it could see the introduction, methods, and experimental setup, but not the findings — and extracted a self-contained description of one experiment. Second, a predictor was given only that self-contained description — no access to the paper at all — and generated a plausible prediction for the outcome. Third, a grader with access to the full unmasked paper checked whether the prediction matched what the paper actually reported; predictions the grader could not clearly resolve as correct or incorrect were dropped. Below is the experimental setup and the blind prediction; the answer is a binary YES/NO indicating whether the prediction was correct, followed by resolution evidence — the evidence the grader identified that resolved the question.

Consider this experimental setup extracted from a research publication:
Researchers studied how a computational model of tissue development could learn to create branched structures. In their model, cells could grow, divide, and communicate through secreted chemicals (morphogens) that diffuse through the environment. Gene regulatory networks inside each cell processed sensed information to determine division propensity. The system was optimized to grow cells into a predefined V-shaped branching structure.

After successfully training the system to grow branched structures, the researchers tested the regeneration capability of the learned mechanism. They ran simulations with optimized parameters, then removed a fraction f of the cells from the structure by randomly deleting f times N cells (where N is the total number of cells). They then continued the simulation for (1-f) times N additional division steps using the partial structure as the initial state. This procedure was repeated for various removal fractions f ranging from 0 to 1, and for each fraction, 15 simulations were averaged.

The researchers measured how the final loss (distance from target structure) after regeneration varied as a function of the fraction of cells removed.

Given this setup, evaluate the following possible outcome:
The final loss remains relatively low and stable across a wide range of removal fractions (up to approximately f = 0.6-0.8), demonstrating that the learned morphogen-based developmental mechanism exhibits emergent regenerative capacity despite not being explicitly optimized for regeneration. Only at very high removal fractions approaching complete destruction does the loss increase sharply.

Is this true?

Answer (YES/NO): YES